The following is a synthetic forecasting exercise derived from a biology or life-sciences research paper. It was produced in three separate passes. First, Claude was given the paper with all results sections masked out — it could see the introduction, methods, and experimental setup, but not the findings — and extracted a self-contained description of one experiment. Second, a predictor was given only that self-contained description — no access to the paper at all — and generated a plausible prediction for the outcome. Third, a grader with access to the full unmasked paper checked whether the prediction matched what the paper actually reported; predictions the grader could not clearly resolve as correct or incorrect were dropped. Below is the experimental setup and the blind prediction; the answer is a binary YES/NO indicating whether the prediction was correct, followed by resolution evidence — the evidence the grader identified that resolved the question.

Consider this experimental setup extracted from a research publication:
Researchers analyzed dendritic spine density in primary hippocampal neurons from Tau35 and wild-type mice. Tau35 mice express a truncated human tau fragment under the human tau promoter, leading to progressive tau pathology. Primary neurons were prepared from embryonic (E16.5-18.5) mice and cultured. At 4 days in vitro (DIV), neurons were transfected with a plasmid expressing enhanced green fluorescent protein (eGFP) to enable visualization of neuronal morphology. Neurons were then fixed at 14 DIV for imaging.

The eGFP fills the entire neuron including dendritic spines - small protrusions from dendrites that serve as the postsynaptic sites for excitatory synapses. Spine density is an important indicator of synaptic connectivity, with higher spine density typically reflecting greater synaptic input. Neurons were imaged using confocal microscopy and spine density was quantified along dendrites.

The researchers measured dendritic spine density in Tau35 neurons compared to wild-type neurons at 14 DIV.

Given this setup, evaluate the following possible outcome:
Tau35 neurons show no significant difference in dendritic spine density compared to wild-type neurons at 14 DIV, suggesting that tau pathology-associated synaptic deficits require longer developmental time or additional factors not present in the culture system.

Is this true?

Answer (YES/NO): NO